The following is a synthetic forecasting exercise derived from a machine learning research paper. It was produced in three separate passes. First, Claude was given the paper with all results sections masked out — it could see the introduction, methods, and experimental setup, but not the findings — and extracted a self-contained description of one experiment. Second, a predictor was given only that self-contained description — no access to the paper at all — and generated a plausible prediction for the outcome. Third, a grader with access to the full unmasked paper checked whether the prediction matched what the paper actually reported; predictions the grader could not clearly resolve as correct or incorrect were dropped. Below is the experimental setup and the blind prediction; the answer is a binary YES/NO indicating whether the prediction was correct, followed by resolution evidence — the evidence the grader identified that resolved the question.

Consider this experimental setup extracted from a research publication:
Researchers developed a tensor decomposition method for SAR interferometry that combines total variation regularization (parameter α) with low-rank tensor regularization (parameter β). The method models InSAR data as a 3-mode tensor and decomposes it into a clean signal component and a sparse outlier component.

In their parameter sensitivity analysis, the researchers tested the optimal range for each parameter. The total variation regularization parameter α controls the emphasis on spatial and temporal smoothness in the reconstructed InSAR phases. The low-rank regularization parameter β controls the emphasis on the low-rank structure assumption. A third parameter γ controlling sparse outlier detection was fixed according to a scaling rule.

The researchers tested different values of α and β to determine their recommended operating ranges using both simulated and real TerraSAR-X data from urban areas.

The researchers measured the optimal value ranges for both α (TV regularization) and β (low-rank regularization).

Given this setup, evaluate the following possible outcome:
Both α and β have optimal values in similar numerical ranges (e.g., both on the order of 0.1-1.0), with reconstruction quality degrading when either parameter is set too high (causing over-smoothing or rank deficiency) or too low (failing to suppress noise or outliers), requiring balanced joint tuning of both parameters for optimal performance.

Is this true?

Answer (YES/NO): NO